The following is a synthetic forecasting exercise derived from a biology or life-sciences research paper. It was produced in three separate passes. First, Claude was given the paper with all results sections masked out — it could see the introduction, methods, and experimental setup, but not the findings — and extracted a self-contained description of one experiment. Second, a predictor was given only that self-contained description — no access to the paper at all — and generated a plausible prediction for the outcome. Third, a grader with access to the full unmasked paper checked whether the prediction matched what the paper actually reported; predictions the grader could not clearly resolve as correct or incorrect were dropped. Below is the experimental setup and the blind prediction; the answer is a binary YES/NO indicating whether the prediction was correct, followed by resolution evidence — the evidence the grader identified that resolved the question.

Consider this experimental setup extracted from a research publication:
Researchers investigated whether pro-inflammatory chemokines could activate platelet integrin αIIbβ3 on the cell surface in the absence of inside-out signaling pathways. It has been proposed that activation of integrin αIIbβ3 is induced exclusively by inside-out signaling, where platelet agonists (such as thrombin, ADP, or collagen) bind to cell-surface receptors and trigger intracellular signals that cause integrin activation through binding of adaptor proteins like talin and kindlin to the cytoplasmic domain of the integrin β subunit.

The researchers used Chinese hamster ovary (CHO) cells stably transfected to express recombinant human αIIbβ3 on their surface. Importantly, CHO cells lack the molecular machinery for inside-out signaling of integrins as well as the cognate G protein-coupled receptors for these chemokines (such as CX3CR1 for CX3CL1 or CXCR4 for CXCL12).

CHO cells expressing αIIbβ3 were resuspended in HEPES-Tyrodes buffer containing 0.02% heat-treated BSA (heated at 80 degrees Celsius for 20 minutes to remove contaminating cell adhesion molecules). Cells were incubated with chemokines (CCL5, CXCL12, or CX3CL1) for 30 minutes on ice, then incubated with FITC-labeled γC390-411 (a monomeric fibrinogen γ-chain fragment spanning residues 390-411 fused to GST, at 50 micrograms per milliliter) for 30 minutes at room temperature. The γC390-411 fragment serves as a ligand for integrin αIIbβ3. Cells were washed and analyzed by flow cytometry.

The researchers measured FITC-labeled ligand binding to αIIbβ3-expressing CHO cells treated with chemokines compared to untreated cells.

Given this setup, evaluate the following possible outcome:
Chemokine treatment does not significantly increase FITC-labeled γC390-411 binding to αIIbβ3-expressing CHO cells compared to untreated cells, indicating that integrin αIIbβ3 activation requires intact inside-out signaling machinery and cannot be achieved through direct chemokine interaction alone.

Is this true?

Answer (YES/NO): NO